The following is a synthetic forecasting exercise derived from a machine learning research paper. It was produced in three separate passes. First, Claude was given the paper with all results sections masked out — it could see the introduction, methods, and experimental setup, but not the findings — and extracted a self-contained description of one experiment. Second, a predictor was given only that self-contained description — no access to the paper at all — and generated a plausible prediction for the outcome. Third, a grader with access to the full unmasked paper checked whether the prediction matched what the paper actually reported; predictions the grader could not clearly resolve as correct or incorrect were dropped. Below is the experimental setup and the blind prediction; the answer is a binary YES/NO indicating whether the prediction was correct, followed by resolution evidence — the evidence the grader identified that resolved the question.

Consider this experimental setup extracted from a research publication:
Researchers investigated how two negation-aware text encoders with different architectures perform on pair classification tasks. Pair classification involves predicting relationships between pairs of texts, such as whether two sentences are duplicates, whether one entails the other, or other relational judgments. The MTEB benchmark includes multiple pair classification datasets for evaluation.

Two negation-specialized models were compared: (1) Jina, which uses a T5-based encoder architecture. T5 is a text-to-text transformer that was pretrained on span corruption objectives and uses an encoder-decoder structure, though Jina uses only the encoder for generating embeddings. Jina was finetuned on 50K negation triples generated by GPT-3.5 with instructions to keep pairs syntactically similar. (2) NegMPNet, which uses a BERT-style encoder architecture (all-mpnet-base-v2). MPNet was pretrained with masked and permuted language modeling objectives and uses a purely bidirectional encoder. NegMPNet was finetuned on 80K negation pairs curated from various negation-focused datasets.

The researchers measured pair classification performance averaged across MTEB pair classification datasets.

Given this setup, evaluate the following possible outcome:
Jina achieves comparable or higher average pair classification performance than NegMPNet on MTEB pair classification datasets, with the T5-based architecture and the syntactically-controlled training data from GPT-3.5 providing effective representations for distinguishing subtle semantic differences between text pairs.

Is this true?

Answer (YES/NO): YES